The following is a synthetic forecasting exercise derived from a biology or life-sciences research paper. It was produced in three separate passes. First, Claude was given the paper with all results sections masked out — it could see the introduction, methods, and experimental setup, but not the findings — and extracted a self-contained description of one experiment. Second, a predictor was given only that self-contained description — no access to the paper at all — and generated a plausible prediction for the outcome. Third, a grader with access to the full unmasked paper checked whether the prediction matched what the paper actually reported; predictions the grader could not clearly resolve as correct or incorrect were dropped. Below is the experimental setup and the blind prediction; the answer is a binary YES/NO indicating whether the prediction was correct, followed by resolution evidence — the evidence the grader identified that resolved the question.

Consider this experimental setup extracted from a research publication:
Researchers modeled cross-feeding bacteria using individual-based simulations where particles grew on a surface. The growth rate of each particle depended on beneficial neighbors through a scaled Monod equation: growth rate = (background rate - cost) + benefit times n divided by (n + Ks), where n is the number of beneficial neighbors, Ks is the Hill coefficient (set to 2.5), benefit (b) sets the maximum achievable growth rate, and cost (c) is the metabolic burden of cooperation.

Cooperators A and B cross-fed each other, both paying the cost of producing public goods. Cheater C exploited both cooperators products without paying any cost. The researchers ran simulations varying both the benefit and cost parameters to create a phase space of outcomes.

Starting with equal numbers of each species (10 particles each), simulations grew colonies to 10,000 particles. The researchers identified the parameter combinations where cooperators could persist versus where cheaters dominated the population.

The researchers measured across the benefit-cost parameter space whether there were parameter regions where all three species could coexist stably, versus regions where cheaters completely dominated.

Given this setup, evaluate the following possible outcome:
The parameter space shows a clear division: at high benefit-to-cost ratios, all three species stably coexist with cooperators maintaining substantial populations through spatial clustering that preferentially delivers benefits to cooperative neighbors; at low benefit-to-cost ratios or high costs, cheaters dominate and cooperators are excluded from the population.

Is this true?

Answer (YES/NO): NO